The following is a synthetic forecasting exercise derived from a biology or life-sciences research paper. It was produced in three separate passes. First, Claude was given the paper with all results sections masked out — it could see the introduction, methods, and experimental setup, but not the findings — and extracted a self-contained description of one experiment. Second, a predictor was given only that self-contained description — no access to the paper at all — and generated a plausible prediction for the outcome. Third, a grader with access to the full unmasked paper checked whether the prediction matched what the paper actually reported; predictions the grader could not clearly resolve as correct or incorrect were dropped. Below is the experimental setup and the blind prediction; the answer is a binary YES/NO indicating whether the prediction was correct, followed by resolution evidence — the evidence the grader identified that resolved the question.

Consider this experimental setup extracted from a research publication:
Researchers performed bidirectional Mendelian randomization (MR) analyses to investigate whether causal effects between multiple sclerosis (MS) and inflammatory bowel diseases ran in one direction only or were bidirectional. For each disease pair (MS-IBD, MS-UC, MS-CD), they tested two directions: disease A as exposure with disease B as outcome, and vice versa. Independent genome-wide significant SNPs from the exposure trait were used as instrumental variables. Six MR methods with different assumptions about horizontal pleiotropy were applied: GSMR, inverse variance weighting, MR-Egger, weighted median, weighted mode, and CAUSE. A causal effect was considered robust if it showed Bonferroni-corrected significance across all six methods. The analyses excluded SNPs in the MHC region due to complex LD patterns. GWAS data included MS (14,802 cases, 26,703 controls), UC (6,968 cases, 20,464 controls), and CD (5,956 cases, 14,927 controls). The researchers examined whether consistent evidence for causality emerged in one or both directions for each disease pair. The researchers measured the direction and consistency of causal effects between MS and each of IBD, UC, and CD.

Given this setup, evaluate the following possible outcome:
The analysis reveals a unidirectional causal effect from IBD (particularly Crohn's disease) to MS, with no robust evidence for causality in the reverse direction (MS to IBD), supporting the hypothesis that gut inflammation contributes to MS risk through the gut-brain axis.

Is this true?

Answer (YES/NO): NO